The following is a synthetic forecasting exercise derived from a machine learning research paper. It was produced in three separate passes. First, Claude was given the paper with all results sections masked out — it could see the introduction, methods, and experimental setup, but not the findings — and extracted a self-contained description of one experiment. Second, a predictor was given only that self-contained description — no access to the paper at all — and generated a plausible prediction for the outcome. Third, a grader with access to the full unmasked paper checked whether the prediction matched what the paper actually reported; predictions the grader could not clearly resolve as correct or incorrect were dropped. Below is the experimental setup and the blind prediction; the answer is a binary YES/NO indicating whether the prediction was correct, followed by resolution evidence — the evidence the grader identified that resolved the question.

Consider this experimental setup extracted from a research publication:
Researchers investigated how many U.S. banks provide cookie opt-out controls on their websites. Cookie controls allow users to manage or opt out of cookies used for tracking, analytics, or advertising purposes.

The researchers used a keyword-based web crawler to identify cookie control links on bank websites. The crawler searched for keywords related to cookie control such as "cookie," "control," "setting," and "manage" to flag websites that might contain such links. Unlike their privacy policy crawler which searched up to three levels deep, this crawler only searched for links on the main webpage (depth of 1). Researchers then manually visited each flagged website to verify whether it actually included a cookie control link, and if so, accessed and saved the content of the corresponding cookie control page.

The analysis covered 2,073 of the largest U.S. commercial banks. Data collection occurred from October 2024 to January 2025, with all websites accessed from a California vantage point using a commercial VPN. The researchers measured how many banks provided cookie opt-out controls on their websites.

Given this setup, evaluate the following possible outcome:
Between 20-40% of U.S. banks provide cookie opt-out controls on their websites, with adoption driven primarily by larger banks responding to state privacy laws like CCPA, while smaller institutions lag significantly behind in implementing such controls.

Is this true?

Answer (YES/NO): NO